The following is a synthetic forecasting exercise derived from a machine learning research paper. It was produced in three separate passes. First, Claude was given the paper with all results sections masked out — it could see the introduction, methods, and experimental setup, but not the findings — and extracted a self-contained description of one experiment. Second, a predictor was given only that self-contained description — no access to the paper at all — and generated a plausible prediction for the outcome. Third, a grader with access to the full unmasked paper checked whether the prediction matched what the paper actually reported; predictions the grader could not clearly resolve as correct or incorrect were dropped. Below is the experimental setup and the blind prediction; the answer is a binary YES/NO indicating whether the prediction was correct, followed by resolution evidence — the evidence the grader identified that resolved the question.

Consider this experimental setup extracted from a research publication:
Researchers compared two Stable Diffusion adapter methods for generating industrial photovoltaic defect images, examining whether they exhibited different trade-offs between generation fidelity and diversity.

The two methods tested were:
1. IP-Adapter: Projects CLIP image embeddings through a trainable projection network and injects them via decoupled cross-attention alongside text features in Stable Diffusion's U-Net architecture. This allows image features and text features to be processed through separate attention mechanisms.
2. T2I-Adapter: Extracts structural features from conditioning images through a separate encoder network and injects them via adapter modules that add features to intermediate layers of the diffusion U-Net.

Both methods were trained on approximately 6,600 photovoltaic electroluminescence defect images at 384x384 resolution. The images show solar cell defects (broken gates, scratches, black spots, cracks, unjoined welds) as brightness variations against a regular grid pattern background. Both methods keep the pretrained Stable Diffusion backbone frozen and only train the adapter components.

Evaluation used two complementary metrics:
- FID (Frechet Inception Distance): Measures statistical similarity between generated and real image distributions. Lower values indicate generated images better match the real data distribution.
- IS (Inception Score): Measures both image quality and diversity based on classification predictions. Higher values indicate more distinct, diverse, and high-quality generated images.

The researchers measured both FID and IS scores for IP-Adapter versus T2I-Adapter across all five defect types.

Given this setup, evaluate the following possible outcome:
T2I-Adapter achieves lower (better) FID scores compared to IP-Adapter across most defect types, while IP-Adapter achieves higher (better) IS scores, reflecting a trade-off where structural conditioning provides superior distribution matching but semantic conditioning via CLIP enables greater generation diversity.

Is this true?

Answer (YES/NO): NO